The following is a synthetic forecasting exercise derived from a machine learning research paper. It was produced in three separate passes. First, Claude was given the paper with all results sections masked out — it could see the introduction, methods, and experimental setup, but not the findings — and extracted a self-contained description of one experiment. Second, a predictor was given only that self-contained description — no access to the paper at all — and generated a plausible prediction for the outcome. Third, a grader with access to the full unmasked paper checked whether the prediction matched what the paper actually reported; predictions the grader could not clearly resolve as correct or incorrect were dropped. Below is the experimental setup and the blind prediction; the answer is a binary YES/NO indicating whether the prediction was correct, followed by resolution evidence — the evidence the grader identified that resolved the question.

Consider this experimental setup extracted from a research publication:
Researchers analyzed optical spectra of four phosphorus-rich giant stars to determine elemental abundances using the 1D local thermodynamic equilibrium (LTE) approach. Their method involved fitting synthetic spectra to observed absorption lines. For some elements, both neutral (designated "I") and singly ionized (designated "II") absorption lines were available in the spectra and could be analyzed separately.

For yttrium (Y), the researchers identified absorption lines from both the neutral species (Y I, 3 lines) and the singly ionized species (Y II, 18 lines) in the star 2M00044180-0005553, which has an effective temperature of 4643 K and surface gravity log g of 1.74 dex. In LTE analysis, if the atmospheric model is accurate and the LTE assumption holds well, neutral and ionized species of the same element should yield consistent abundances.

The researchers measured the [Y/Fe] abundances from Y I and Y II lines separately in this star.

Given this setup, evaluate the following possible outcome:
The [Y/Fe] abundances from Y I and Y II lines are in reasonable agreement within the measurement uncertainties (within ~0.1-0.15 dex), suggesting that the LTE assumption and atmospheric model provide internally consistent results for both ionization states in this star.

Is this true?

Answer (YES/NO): NO